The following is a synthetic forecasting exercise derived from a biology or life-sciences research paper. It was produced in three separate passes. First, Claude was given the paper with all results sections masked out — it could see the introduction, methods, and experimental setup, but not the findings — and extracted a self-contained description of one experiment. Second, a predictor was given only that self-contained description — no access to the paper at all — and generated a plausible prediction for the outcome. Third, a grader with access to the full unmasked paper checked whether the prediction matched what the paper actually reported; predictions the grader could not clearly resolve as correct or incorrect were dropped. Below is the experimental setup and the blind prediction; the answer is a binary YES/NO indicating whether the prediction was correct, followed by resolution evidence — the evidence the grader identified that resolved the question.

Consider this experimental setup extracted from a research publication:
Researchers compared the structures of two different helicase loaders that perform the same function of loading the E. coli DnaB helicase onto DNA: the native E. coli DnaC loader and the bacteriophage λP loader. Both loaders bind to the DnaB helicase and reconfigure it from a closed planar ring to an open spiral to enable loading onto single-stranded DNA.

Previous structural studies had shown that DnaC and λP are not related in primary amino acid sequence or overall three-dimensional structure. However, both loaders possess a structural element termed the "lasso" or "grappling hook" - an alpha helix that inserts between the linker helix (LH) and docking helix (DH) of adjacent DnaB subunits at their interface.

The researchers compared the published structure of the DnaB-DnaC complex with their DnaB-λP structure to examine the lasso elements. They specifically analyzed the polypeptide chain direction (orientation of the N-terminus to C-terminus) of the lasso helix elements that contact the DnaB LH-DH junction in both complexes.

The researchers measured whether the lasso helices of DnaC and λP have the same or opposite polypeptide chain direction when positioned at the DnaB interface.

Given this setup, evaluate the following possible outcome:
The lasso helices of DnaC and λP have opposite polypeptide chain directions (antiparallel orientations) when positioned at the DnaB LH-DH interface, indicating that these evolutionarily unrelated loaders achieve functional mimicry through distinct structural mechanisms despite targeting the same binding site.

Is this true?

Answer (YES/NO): YES